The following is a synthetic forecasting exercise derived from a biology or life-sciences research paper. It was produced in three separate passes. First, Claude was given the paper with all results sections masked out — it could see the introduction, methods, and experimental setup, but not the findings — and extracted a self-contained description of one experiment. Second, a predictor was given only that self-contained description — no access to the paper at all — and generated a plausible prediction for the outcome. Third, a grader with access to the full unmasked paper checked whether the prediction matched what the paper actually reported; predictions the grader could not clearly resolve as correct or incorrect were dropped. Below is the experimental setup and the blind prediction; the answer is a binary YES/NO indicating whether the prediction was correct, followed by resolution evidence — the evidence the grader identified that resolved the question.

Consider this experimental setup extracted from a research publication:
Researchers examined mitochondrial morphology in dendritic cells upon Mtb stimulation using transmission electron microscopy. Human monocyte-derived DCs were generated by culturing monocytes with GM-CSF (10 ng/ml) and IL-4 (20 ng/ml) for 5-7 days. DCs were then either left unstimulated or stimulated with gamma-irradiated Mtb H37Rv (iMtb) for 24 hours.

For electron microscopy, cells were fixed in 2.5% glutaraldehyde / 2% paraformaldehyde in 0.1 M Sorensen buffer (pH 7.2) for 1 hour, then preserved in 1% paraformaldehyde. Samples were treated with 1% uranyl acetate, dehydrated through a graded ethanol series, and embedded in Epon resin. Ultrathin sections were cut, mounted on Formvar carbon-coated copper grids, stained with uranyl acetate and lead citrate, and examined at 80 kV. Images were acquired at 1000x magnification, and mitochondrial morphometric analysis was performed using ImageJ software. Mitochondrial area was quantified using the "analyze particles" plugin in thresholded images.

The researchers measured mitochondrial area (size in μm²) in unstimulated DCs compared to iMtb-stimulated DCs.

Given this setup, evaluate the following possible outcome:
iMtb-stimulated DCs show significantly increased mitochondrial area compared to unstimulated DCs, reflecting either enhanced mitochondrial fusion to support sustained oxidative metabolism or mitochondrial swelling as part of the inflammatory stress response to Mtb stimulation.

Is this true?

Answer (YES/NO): YES